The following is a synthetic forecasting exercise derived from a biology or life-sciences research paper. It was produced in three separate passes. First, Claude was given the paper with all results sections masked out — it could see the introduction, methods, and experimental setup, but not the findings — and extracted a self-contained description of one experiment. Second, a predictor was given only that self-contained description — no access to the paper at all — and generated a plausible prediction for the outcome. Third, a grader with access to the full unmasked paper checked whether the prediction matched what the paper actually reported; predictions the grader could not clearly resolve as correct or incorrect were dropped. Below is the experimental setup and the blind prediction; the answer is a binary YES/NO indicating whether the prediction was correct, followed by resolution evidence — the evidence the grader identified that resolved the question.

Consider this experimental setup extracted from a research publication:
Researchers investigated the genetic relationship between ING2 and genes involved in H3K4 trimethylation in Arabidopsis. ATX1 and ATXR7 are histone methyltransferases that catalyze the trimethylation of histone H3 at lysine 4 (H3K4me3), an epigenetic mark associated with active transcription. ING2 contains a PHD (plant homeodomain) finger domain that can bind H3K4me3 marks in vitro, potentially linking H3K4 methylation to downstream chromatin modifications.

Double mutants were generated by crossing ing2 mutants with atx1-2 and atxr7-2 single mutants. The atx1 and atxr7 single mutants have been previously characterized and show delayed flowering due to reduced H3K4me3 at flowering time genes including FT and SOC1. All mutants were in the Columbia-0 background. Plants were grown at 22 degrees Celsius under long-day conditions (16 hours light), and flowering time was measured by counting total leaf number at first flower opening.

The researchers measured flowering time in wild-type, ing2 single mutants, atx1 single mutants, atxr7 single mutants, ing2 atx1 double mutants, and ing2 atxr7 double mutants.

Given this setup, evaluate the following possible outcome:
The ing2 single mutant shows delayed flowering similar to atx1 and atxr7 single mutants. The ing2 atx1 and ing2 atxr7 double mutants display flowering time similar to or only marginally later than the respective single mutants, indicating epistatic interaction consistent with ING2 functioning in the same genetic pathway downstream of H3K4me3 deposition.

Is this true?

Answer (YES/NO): NO